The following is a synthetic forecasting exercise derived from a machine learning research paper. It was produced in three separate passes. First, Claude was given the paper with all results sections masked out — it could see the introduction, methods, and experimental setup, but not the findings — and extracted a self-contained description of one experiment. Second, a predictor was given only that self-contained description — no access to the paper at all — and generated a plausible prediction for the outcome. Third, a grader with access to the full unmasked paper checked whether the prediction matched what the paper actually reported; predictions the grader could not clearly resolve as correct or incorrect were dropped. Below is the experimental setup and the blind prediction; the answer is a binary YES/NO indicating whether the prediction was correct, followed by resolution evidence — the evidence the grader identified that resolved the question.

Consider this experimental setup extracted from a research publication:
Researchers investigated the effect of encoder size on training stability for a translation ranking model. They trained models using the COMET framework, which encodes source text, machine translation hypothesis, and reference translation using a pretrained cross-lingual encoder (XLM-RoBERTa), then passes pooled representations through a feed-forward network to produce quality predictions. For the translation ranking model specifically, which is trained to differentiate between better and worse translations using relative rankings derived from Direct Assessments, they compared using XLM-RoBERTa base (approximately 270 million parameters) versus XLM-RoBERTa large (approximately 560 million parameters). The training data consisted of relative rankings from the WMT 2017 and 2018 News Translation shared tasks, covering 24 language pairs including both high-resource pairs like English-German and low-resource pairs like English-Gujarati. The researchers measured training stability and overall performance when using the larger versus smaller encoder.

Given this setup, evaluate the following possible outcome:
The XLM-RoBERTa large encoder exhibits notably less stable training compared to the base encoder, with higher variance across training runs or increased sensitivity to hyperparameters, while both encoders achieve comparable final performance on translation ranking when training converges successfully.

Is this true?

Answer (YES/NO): NO